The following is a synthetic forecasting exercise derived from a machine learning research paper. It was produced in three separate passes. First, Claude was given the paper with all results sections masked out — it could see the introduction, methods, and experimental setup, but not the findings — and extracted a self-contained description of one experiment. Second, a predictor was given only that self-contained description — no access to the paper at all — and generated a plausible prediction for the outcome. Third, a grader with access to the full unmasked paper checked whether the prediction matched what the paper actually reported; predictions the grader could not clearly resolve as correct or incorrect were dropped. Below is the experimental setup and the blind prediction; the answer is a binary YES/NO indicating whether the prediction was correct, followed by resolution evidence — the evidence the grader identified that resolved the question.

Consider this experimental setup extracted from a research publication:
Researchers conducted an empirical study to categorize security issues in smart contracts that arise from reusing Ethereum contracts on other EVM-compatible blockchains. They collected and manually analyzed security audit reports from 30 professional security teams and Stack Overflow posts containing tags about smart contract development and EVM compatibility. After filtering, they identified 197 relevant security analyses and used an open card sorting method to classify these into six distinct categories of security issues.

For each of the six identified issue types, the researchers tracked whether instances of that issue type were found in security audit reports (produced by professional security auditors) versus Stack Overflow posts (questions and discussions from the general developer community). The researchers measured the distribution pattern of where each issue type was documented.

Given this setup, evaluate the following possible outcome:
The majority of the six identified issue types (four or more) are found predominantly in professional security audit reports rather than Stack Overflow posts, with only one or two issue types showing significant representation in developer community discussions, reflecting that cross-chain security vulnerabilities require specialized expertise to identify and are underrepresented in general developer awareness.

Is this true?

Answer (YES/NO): YES